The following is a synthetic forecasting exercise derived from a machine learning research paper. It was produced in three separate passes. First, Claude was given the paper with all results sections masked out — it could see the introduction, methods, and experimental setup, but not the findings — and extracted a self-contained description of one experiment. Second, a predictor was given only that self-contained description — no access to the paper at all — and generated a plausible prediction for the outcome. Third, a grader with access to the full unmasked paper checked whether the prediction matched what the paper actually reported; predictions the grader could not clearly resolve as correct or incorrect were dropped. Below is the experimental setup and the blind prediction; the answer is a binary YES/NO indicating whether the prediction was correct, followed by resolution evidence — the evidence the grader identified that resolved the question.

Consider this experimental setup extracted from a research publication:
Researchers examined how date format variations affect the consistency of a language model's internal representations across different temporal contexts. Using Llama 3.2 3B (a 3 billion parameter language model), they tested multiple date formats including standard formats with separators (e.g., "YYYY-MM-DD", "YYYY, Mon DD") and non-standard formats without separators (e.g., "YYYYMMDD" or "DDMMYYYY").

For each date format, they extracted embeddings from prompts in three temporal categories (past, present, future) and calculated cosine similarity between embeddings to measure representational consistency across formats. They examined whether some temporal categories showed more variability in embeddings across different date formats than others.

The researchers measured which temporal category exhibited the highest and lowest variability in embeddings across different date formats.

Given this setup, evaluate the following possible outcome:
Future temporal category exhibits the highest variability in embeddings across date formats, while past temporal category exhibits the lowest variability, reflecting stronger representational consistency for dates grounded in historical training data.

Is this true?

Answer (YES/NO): NO